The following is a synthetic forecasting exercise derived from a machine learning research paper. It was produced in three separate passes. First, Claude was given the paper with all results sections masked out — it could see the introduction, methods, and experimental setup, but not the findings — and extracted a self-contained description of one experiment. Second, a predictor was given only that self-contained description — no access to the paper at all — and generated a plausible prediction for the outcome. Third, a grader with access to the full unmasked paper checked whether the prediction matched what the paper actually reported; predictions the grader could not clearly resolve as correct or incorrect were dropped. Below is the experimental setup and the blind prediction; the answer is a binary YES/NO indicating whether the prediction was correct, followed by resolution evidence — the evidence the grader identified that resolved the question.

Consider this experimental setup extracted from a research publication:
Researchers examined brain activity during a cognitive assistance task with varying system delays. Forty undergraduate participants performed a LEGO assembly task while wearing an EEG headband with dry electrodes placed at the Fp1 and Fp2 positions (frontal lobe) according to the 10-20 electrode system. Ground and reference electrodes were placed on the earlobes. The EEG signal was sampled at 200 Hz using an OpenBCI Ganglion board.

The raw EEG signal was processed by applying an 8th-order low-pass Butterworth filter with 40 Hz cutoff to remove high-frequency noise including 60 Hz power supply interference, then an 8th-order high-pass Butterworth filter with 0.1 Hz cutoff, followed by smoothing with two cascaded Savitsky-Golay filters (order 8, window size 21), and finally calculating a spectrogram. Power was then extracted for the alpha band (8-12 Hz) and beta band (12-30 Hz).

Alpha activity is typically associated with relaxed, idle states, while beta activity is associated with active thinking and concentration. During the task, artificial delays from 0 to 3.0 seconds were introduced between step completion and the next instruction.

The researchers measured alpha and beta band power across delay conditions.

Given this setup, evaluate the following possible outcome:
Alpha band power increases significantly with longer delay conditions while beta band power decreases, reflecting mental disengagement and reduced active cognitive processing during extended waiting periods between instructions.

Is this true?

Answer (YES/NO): NO